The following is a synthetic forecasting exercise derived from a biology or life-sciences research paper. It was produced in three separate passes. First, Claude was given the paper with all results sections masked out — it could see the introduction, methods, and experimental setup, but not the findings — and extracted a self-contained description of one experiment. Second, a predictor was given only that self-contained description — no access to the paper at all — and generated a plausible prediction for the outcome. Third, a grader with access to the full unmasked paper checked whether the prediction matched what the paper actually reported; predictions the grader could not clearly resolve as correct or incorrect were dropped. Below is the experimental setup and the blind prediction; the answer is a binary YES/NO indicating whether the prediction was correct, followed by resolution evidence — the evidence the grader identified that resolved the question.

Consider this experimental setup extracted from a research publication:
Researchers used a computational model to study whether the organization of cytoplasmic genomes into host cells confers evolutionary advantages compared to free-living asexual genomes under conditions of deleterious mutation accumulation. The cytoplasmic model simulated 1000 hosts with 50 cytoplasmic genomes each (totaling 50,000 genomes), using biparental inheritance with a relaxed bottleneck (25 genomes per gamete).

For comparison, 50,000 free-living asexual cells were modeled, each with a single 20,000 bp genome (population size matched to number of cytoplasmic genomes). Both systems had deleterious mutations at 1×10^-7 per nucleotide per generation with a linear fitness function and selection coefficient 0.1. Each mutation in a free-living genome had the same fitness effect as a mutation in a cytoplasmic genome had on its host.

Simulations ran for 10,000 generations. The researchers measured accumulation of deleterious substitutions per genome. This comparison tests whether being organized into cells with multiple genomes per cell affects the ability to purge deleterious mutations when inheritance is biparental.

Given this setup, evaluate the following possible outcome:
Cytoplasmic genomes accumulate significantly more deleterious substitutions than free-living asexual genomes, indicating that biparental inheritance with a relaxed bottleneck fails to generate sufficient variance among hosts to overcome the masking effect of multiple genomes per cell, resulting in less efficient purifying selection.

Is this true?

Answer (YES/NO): NO